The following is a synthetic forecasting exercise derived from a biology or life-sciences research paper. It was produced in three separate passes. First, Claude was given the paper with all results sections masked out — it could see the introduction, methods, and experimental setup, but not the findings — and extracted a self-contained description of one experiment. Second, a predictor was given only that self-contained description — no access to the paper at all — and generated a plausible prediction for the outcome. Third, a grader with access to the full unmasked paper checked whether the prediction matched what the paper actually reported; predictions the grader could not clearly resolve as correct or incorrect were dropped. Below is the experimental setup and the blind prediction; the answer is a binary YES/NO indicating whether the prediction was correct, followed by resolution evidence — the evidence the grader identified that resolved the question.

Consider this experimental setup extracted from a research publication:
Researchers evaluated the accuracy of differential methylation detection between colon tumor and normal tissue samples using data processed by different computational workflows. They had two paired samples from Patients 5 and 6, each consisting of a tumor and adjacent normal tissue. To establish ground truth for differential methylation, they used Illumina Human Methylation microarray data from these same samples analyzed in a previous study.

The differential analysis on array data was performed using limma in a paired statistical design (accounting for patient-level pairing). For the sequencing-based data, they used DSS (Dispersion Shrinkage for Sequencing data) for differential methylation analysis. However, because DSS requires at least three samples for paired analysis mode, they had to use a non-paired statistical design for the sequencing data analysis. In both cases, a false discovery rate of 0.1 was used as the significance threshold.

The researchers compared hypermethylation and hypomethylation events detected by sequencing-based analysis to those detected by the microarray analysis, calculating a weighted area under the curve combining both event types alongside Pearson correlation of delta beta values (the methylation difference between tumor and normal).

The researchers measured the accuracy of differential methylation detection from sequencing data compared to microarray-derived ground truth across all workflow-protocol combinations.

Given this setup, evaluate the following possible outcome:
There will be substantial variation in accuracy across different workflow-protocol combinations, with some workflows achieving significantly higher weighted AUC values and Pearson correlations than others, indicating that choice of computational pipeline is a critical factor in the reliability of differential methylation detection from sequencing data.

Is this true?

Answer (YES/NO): NO